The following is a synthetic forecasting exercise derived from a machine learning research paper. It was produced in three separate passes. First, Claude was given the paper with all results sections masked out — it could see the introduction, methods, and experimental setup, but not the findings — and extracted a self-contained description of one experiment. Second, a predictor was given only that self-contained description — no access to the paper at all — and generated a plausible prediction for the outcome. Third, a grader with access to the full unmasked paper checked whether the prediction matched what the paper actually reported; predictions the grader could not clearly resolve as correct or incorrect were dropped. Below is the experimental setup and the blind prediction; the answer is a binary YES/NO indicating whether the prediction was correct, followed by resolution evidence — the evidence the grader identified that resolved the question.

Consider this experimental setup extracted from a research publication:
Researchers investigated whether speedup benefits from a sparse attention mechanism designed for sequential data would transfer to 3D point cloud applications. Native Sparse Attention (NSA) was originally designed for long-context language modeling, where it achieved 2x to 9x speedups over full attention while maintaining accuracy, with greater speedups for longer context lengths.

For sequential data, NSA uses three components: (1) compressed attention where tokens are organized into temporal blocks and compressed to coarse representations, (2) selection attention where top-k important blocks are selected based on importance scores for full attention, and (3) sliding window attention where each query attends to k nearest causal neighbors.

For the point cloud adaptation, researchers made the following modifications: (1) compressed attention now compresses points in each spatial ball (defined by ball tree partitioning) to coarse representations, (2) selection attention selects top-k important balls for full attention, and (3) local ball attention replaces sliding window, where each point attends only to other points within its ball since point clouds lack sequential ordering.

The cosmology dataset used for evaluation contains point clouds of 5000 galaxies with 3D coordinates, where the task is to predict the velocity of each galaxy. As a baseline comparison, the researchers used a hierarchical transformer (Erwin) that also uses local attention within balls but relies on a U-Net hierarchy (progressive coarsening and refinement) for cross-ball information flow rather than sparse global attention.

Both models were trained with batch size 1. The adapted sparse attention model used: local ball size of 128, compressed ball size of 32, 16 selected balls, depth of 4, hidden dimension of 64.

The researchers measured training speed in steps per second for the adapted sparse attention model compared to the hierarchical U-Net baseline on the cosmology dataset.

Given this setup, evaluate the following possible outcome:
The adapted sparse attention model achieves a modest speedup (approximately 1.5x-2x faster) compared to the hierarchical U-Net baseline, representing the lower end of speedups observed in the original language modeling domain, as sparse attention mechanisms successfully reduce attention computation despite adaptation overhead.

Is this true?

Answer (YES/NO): NO